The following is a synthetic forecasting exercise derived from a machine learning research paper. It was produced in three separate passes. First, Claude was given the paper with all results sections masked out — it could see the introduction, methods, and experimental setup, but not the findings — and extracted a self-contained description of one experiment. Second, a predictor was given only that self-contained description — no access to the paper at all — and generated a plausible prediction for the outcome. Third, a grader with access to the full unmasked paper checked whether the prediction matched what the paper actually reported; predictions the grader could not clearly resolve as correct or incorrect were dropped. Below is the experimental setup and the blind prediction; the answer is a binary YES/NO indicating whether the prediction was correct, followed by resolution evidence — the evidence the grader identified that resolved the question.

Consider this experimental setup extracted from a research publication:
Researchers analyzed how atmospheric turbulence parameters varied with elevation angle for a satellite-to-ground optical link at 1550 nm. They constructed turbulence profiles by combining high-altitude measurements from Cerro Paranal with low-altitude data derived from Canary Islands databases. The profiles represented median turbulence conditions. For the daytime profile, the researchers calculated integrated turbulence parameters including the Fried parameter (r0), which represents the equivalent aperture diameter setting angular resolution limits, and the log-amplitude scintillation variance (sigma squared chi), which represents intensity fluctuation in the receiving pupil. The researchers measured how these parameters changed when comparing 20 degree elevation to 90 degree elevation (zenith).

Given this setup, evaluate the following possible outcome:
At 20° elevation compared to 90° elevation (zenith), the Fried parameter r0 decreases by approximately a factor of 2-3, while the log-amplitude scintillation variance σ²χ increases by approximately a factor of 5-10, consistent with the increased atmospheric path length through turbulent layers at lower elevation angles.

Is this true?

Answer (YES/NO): YES